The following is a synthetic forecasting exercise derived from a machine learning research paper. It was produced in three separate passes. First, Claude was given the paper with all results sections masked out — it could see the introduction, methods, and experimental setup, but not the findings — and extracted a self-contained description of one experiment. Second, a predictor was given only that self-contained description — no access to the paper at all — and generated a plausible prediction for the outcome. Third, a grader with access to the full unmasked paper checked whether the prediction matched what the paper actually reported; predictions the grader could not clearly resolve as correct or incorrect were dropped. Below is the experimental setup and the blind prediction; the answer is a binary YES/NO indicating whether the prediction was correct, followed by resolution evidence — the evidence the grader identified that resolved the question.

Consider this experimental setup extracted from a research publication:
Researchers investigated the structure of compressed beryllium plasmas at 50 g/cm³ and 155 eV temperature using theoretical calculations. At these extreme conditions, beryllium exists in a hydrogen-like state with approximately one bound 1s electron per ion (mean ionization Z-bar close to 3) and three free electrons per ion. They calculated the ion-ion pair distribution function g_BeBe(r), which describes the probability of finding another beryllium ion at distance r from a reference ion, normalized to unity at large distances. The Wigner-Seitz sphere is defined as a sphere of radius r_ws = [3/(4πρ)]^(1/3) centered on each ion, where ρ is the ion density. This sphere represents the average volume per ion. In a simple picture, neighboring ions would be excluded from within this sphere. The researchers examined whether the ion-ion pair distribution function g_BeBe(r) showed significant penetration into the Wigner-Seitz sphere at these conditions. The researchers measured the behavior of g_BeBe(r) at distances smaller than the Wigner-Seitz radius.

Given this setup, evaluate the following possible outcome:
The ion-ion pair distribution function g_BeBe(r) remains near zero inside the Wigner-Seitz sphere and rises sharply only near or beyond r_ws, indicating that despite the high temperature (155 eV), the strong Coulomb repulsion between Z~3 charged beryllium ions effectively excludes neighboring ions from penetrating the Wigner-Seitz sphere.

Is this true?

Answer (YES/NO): NO